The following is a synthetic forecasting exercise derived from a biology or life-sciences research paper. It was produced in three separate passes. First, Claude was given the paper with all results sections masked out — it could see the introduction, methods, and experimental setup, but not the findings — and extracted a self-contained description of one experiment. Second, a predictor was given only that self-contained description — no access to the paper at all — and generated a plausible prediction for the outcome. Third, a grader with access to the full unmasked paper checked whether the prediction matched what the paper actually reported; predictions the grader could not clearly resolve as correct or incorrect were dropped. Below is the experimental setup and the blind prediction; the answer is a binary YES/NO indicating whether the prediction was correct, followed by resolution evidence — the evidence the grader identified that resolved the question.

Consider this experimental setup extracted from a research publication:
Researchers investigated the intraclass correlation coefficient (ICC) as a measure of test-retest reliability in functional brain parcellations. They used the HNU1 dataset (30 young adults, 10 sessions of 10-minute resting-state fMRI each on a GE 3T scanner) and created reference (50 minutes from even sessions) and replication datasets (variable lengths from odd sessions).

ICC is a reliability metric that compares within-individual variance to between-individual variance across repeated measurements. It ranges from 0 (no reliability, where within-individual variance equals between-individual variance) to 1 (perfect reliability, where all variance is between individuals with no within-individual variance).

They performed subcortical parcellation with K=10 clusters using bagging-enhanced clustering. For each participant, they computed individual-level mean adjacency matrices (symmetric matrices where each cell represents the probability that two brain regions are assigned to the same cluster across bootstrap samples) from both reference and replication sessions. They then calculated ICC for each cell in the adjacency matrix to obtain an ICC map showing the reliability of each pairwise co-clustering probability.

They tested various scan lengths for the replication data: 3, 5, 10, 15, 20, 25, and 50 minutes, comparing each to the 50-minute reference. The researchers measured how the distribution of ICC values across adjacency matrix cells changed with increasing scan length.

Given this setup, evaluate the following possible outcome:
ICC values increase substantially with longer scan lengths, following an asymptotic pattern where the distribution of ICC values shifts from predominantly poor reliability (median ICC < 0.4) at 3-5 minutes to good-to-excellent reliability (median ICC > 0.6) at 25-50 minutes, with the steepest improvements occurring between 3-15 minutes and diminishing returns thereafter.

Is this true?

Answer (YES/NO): NO